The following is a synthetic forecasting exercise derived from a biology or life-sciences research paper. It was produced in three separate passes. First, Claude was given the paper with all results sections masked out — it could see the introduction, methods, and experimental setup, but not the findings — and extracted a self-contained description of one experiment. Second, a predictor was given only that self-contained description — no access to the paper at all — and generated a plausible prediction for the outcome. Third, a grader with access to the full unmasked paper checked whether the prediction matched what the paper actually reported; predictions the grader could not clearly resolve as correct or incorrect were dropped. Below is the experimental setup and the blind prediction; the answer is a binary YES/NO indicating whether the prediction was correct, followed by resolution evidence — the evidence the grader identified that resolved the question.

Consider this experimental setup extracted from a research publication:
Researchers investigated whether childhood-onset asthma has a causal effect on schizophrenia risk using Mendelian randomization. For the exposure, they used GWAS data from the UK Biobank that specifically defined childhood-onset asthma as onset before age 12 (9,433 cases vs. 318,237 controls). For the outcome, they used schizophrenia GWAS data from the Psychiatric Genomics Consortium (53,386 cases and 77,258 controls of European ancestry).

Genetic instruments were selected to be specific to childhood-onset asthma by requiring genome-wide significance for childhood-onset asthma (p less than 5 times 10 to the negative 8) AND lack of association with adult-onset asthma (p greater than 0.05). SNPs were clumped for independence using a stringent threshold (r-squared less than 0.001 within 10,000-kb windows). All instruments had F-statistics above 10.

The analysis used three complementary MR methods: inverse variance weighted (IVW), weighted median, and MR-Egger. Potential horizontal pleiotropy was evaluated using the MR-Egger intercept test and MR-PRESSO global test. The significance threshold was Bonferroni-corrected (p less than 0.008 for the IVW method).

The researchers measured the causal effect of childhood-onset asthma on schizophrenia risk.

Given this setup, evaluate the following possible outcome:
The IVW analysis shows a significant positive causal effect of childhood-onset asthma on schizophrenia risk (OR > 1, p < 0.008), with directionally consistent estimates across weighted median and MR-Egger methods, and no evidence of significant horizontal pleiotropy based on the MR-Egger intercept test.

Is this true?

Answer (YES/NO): NO